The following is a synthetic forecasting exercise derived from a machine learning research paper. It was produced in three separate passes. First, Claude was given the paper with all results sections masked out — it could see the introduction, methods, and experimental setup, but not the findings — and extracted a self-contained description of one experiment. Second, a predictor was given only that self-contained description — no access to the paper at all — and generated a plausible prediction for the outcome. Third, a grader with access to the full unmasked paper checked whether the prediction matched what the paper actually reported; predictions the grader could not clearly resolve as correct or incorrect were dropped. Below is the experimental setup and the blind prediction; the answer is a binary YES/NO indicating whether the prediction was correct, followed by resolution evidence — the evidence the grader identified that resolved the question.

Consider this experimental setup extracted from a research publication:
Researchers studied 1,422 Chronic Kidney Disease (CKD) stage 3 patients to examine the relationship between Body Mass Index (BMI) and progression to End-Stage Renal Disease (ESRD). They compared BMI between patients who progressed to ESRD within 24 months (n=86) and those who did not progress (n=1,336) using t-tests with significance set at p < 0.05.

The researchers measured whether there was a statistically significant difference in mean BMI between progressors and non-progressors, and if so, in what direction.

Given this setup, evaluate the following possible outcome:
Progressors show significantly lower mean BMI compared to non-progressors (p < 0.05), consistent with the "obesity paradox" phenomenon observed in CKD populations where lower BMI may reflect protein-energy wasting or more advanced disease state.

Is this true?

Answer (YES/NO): NO